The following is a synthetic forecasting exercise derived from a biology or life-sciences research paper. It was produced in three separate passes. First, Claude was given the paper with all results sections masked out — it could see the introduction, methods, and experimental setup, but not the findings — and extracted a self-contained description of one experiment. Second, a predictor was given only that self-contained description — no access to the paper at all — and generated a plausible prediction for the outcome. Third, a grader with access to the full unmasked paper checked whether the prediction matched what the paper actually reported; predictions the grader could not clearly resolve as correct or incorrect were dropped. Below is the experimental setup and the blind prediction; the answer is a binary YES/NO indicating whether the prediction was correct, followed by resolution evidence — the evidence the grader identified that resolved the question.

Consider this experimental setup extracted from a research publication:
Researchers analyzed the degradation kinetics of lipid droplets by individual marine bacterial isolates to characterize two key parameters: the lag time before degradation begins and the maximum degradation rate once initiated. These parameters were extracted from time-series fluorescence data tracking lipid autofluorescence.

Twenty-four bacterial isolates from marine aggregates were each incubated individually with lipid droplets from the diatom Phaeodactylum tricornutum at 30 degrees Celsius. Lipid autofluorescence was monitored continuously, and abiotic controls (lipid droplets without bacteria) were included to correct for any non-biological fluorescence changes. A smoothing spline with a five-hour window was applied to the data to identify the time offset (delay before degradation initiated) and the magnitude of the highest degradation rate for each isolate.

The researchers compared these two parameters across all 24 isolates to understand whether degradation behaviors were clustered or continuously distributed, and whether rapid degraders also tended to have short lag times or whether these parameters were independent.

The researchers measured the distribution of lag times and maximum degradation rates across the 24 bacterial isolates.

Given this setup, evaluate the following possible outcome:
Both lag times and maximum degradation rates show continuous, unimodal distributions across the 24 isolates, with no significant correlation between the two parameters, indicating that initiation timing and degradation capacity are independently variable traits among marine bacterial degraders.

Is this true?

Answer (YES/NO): NO